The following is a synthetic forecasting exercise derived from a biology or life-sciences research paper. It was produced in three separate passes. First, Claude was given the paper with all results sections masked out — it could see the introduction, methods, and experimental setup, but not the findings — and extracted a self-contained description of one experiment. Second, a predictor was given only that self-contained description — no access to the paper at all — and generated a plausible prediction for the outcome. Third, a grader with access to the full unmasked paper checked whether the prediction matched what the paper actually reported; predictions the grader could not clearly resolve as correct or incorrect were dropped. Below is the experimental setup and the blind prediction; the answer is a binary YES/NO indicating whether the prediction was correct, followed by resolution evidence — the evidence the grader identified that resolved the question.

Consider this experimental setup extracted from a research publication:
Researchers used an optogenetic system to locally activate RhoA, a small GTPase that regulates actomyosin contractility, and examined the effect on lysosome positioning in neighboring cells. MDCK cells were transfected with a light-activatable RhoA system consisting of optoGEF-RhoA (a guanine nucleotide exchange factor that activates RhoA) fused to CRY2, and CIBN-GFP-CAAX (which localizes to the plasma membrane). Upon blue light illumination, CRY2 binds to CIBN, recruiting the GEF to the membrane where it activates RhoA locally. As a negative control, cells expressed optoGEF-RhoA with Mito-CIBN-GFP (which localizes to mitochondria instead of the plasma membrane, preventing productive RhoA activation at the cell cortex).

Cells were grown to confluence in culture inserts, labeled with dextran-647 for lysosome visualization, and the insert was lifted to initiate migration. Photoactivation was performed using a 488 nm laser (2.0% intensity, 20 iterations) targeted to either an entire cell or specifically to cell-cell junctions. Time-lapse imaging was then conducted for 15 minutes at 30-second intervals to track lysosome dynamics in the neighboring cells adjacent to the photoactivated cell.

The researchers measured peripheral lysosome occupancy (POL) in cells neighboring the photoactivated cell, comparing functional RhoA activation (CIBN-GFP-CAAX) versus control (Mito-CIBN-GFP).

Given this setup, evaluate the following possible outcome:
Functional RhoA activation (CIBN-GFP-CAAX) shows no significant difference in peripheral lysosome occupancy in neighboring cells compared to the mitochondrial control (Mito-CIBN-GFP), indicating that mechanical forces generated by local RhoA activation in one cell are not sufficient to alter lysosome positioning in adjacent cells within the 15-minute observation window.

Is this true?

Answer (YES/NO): NO